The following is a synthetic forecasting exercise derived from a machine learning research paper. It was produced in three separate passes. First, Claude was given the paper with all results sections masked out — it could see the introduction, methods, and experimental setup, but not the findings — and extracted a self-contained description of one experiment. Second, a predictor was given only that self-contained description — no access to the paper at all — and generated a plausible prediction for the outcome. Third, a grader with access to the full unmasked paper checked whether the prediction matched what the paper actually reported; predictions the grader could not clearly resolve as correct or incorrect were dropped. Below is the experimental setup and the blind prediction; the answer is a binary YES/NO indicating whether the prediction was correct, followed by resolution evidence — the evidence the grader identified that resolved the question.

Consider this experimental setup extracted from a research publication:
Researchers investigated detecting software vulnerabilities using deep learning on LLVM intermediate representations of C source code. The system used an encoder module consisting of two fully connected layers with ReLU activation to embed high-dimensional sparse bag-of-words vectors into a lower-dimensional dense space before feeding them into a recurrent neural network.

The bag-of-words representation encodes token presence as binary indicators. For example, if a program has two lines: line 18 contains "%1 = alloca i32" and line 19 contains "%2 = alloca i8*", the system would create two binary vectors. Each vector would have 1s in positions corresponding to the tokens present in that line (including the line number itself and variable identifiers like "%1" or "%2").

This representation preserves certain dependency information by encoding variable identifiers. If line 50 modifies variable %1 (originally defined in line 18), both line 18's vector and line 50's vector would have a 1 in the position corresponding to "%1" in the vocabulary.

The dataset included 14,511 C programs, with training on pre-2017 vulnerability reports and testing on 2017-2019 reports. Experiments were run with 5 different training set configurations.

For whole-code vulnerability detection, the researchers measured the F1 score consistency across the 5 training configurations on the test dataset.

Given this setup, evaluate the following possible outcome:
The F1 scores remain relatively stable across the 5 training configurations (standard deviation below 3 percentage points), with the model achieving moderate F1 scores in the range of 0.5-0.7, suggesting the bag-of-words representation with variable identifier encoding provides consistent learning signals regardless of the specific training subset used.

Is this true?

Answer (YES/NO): NO